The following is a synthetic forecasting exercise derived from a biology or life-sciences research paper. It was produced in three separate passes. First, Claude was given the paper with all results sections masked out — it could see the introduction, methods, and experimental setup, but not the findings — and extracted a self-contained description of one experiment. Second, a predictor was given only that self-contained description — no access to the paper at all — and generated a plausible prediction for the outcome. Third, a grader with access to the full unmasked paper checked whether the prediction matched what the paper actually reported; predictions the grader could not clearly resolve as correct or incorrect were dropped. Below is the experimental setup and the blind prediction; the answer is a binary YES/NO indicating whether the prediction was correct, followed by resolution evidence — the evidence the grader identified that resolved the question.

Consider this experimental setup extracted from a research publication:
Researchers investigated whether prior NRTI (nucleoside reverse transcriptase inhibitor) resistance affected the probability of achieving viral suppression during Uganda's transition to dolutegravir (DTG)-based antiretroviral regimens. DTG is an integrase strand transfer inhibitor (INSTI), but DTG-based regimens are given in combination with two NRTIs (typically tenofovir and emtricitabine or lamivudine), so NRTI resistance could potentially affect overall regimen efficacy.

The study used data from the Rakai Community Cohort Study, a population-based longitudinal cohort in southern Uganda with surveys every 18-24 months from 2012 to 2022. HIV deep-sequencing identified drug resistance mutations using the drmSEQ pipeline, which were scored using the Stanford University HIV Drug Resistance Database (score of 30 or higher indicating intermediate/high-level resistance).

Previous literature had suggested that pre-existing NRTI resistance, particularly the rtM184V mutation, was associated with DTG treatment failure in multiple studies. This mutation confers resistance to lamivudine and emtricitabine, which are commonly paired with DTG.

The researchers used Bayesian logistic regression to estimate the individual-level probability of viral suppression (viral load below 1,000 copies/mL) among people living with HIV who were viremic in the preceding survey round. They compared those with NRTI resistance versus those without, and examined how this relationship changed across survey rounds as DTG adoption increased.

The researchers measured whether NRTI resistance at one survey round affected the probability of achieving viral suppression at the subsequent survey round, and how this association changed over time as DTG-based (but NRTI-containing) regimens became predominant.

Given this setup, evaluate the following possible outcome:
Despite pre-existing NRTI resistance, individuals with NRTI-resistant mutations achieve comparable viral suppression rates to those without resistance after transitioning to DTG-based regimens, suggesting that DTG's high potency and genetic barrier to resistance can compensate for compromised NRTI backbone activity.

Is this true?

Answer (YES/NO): YES